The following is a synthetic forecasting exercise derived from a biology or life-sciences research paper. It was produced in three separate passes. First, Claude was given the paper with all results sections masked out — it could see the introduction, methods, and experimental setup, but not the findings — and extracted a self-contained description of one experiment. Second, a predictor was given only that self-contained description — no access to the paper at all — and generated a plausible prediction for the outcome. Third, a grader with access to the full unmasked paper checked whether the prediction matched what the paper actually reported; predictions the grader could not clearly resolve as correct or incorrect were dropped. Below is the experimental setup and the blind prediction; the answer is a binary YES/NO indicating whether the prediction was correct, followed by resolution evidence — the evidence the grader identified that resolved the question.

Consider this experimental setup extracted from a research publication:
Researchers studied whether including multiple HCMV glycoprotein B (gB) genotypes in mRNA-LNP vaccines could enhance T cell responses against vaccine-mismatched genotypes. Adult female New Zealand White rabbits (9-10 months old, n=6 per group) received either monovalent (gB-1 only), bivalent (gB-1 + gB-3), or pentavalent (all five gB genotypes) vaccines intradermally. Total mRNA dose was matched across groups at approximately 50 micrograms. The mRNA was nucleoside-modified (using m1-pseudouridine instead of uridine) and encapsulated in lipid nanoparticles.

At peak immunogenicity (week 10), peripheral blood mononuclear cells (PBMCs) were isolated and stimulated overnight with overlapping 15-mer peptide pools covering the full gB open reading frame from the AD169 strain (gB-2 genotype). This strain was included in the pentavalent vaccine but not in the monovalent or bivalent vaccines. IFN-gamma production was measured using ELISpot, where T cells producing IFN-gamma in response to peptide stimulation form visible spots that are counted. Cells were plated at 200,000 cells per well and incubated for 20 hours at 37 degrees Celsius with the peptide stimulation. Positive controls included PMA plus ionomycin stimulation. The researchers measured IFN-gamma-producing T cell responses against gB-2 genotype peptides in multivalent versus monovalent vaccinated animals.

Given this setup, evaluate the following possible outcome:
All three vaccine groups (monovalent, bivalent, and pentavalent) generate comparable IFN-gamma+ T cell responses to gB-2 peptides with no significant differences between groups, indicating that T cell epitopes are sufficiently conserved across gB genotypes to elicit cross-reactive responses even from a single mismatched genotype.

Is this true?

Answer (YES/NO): NO